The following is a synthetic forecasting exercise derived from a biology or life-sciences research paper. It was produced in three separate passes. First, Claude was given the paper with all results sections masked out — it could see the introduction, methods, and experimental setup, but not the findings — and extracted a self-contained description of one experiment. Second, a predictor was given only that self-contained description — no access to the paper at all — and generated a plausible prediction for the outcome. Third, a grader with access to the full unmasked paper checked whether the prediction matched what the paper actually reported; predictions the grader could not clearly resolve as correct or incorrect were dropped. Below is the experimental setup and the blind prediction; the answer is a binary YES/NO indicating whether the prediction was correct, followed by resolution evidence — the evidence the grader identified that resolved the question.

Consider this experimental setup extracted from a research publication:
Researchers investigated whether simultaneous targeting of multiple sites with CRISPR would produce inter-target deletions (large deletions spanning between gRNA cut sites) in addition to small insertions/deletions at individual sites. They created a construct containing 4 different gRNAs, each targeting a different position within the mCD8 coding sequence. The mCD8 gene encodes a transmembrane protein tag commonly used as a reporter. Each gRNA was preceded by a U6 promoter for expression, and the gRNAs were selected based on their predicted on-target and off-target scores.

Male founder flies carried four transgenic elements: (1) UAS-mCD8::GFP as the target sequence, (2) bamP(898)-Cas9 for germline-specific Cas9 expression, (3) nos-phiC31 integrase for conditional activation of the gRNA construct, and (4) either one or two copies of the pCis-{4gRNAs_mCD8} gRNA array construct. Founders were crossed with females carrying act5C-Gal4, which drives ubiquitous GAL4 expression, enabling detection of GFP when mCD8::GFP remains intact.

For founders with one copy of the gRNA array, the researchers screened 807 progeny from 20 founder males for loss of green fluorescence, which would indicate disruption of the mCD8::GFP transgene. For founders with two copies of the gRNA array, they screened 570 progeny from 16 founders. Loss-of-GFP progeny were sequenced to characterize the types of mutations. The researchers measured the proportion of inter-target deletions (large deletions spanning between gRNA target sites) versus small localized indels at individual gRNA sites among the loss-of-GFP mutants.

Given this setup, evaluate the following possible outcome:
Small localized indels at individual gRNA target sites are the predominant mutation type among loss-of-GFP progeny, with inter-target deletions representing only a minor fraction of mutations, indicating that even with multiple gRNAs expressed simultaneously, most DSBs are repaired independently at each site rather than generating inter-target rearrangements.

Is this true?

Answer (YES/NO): YES